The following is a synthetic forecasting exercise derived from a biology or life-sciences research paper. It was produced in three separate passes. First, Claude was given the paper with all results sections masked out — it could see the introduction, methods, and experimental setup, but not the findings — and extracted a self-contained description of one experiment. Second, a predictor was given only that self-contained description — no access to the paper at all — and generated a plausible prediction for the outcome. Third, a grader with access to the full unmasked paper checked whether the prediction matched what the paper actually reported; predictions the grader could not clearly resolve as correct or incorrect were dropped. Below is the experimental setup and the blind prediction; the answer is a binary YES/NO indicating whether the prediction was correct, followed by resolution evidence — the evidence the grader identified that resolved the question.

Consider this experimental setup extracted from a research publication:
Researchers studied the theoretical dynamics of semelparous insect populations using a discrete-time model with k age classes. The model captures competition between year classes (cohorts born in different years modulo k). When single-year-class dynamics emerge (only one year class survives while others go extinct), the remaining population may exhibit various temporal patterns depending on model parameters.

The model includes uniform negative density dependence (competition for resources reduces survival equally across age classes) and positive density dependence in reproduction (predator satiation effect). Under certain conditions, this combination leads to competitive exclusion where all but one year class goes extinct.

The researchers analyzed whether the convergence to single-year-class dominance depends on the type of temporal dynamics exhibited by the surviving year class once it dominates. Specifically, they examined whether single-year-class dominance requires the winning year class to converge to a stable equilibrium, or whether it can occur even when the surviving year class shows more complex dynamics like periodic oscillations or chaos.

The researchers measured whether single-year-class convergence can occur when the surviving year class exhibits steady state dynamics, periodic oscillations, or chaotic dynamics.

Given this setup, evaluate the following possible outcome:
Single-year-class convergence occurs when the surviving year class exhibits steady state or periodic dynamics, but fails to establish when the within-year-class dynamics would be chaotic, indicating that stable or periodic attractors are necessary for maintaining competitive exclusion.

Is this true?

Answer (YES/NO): NO